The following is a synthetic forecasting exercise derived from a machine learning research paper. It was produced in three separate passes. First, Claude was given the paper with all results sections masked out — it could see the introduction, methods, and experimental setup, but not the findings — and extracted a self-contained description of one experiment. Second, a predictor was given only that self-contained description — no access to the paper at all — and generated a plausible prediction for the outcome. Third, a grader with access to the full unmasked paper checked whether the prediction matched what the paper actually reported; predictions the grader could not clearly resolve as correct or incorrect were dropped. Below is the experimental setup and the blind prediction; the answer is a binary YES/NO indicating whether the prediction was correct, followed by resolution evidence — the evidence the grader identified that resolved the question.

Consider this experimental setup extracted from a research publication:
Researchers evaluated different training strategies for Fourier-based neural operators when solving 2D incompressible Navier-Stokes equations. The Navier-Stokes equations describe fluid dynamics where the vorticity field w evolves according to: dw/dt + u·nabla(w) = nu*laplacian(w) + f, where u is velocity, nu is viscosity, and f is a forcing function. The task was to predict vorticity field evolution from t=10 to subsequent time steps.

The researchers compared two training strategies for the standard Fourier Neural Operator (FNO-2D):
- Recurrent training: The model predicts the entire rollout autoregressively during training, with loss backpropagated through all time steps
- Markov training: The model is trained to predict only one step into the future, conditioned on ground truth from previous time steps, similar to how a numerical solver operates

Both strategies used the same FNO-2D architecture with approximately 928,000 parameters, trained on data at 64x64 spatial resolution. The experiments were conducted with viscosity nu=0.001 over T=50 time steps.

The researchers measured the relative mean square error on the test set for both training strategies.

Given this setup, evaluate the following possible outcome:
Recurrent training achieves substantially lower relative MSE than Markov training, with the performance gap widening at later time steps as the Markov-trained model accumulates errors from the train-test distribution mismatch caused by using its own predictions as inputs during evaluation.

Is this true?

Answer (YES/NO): NO